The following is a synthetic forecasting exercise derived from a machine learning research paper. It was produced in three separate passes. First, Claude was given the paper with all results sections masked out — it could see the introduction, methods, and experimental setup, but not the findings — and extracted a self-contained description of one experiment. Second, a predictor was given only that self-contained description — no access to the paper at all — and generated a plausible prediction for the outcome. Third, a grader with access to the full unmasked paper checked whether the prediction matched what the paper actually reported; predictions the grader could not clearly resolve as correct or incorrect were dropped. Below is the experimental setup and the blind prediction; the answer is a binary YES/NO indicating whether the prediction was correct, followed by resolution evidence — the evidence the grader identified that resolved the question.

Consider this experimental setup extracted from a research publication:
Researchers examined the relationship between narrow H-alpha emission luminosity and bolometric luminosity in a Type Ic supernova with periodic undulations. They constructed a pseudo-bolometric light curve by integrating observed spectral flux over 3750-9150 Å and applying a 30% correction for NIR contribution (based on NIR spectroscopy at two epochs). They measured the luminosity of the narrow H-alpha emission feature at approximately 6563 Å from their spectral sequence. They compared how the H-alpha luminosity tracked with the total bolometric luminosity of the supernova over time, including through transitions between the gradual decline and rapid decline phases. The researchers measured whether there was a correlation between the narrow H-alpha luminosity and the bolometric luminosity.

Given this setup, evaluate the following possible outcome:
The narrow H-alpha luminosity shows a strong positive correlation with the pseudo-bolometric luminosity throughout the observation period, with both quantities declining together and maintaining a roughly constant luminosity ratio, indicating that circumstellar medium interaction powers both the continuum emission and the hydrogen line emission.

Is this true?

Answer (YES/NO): NO